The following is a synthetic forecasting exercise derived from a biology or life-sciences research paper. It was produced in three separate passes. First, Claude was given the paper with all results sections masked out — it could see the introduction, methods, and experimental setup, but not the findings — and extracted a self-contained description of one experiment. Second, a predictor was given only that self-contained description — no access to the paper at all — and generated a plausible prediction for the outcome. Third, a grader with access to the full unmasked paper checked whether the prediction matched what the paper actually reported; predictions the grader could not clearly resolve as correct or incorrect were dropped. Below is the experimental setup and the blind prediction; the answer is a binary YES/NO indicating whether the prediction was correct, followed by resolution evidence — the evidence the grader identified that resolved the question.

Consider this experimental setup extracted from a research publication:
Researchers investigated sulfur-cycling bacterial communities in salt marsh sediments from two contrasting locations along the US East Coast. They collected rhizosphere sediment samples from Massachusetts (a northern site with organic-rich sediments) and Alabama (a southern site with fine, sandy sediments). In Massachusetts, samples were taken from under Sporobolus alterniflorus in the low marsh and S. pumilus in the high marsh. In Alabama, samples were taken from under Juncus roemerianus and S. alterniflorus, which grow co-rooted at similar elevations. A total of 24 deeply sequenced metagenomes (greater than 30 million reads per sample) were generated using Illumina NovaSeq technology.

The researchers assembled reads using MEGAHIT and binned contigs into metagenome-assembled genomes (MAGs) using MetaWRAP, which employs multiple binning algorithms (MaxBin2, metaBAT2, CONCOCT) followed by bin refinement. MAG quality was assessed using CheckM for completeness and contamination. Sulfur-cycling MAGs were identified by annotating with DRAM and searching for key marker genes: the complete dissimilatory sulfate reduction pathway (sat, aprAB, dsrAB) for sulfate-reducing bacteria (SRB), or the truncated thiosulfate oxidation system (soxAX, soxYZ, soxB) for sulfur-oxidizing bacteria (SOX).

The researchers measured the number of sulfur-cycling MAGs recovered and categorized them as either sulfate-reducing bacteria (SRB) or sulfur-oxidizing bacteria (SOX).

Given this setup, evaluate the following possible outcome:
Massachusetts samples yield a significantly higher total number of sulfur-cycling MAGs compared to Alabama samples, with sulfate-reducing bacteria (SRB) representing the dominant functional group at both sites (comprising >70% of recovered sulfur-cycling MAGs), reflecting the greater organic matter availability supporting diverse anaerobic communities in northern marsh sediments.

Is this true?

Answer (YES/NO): NO